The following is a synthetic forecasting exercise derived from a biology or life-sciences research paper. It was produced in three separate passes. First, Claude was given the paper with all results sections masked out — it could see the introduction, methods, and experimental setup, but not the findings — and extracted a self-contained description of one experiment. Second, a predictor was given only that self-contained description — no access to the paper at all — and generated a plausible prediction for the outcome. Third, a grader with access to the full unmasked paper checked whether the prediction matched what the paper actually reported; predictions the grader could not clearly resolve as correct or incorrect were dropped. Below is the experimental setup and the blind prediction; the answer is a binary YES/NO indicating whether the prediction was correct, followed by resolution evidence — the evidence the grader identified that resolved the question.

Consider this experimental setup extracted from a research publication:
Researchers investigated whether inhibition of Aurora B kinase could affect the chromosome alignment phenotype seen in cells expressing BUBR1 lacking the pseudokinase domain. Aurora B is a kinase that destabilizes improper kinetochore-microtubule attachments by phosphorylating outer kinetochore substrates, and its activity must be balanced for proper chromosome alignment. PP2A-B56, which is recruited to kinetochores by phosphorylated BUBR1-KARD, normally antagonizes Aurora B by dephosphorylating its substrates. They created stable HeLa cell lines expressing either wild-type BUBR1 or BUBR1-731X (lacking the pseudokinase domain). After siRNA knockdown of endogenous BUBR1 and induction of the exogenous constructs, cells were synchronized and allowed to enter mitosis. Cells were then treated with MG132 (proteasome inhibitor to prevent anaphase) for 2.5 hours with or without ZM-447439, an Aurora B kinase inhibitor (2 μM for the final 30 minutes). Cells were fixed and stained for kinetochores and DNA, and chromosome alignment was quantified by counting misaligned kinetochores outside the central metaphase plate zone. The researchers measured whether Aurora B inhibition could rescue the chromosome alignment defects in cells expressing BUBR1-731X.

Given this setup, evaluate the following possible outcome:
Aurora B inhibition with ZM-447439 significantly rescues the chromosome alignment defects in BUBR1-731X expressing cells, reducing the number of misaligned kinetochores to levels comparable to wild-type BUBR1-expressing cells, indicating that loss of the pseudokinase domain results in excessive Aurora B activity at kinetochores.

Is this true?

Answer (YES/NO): NO